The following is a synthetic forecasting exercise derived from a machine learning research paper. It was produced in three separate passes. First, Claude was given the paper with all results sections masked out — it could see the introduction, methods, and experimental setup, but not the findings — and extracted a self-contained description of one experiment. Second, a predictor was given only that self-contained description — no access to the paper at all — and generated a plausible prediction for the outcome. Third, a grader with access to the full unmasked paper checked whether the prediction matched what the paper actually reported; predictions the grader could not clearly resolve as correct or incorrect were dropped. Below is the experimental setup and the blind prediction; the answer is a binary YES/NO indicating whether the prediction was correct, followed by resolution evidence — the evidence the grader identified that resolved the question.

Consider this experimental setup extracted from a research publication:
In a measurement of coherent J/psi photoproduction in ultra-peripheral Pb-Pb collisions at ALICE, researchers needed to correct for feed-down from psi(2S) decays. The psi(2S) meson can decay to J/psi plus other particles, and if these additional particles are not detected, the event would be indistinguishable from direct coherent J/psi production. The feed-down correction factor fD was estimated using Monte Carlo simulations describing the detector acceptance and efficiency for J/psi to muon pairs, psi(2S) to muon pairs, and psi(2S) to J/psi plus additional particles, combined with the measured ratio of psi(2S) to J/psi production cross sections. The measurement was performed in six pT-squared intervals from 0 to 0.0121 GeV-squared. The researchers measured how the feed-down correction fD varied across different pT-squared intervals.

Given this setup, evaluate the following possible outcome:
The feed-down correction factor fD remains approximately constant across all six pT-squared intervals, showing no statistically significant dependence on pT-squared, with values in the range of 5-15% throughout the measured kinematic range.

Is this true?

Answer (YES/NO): NO